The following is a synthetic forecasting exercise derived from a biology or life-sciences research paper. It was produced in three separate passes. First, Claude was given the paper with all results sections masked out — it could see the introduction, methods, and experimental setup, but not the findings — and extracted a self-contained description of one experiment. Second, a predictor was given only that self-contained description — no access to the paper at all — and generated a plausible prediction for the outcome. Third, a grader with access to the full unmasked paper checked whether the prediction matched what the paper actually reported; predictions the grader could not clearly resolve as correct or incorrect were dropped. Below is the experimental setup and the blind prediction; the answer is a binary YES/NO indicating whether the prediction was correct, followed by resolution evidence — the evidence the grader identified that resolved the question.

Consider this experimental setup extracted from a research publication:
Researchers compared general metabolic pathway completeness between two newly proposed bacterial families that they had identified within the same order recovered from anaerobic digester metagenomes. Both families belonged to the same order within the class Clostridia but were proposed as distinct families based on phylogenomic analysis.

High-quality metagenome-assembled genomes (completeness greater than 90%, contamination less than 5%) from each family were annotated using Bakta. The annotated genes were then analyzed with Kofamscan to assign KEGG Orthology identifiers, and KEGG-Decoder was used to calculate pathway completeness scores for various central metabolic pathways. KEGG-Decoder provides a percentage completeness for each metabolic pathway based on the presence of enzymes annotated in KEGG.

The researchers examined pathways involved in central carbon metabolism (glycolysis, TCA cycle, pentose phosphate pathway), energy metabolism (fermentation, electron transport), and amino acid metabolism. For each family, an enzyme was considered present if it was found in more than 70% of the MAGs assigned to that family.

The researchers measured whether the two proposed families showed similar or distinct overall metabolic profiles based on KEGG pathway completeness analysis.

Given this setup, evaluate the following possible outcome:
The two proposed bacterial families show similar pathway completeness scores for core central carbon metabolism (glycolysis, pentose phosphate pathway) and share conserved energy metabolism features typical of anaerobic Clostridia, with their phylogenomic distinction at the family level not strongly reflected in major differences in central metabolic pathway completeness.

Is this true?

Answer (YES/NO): NO